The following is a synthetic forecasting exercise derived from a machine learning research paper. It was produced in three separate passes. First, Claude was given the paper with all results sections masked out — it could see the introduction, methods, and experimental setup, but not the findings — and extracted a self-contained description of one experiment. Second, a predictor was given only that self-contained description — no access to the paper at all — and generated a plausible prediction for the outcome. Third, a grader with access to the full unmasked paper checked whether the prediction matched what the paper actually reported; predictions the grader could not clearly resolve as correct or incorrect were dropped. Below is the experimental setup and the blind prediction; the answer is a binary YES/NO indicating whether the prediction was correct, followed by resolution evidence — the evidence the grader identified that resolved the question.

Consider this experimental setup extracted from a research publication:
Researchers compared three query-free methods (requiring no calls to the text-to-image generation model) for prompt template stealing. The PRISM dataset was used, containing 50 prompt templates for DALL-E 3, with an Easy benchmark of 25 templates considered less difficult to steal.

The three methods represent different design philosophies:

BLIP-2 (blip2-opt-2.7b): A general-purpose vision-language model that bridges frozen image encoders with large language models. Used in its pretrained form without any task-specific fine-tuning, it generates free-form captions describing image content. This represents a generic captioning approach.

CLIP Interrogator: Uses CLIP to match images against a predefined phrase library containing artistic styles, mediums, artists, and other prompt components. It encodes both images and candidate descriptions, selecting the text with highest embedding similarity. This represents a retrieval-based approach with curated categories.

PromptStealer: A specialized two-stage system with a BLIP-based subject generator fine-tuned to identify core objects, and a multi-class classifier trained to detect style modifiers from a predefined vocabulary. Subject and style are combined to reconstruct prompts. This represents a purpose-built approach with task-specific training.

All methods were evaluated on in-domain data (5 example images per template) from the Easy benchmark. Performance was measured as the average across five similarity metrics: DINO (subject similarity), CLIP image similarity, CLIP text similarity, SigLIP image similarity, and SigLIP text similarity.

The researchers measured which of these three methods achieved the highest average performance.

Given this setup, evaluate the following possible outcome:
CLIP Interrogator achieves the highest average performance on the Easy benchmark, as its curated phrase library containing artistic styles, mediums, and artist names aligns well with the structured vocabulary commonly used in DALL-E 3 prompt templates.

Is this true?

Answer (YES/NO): YES